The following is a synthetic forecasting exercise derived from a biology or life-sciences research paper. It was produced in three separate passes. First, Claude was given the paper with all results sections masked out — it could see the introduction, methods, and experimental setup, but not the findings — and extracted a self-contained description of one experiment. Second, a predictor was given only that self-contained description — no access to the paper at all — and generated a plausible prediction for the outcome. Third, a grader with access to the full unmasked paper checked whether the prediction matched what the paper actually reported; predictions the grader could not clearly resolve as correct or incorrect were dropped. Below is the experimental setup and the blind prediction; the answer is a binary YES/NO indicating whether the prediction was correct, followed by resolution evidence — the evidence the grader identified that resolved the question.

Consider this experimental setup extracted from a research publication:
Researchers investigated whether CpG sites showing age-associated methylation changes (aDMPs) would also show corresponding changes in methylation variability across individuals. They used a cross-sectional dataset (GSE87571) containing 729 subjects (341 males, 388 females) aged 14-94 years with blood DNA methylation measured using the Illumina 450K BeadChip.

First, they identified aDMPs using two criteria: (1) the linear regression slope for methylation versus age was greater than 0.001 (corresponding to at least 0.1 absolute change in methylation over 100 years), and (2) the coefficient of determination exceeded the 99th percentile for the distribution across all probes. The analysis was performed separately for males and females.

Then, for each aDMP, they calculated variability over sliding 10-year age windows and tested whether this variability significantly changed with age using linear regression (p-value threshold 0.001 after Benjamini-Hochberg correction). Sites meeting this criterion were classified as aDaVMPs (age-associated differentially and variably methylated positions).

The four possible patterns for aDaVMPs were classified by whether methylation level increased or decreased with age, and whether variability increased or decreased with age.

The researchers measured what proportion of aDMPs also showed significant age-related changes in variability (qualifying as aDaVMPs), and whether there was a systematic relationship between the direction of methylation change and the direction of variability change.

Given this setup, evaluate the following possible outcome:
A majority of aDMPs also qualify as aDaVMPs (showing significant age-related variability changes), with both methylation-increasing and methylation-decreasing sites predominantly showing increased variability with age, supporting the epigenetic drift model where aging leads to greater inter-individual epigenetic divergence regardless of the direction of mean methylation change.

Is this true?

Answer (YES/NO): YES